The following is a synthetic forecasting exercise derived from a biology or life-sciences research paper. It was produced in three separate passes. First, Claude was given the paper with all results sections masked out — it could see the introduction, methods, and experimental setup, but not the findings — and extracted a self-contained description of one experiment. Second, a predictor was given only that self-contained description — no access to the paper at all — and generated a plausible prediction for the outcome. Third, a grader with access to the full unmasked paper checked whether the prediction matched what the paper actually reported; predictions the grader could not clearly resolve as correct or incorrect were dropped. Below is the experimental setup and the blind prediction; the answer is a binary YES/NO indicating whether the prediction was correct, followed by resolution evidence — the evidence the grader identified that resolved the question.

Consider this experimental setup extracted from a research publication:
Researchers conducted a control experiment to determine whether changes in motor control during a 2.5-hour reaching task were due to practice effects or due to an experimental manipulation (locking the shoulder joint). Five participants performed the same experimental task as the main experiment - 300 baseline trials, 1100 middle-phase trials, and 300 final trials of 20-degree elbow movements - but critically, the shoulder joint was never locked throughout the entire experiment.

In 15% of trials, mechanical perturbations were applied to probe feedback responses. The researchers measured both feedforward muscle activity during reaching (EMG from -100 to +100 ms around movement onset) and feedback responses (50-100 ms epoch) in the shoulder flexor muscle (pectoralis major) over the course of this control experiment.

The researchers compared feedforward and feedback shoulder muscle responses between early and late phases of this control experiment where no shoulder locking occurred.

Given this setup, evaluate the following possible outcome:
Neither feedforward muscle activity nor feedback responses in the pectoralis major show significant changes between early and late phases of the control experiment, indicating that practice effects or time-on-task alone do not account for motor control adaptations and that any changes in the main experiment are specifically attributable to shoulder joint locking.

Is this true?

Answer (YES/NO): YES